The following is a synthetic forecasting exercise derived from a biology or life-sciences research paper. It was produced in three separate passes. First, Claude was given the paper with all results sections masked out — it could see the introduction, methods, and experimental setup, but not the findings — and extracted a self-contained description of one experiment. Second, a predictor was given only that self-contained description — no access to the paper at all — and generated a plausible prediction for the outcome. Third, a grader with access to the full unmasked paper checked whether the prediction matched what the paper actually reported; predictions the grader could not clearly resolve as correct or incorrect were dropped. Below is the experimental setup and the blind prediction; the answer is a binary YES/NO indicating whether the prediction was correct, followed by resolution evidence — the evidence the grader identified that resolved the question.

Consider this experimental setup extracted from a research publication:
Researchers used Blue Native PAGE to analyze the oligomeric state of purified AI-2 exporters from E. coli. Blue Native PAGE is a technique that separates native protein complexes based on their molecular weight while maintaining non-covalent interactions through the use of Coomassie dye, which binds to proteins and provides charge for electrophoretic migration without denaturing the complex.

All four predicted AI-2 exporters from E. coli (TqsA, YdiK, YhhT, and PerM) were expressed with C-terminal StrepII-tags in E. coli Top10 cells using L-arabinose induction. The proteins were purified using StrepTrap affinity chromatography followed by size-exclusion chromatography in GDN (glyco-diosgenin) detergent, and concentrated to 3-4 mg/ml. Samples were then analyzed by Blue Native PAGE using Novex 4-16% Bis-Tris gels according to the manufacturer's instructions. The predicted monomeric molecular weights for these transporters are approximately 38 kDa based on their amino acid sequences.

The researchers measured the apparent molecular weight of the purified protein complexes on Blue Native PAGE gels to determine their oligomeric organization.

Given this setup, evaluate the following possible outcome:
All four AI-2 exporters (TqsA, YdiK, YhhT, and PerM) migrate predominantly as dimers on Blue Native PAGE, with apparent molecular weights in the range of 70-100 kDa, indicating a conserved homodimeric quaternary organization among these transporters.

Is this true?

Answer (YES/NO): NO